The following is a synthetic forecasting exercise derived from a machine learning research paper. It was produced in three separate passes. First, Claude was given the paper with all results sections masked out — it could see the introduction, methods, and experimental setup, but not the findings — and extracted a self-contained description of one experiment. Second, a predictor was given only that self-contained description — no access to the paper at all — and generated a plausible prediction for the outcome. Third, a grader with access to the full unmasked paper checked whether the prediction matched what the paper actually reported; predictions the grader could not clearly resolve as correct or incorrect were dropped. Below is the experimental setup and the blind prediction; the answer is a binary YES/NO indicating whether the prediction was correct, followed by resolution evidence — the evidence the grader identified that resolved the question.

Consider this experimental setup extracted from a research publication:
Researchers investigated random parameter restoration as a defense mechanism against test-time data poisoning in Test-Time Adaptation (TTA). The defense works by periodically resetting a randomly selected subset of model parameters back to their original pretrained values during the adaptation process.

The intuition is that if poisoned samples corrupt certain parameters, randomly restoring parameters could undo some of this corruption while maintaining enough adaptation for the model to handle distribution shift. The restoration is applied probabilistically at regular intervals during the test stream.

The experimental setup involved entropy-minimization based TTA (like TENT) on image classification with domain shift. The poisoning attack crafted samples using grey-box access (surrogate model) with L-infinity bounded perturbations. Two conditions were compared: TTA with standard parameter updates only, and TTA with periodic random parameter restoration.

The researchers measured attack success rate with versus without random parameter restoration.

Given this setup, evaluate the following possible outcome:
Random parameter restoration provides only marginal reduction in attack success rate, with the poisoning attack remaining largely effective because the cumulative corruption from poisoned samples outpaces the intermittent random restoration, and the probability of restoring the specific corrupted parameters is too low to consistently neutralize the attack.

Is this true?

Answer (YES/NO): NO